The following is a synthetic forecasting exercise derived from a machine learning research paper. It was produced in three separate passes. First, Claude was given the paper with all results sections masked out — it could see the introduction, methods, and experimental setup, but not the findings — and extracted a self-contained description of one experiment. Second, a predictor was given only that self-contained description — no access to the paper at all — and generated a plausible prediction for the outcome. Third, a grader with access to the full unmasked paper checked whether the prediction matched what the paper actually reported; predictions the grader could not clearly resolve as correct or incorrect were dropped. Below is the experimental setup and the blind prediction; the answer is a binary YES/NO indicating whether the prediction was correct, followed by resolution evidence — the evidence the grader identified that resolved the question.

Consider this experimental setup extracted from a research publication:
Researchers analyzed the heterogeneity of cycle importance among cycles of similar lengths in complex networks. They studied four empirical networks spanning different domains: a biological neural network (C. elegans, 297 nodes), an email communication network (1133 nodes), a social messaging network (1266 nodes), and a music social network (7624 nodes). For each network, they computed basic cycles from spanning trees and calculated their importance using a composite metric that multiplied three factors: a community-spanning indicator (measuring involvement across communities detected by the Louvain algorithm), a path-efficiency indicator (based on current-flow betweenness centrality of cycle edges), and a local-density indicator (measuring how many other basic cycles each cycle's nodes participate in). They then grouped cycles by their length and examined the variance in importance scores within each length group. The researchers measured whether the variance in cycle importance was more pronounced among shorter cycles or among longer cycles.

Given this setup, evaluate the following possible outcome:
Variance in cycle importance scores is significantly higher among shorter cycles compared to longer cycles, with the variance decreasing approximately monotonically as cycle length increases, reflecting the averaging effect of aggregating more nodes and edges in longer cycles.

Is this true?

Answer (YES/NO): YES